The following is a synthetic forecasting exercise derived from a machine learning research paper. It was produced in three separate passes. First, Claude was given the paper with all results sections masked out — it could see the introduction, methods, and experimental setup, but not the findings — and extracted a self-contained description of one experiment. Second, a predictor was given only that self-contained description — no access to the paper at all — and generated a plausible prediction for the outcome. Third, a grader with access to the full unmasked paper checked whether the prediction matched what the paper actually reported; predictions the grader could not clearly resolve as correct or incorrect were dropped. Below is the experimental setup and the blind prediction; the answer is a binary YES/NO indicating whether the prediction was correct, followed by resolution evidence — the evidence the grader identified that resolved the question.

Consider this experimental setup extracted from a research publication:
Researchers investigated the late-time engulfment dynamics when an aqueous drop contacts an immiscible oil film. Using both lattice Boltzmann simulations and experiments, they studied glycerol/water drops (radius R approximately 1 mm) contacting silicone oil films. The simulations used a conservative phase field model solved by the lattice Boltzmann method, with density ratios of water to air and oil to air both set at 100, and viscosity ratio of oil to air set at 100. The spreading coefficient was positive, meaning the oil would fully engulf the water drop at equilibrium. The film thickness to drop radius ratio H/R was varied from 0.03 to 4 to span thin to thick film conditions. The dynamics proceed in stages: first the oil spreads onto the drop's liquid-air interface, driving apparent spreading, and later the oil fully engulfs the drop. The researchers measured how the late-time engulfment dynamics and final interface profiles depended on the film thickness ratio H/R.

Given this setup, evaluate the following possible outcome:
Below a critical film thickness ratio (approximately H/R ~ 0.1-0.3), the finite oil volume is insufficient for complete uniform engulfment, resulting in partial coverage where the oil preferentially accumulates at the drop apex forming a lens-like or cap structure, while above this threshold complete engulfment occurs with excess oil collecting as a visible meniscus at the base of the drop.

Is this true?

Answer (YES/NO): NO